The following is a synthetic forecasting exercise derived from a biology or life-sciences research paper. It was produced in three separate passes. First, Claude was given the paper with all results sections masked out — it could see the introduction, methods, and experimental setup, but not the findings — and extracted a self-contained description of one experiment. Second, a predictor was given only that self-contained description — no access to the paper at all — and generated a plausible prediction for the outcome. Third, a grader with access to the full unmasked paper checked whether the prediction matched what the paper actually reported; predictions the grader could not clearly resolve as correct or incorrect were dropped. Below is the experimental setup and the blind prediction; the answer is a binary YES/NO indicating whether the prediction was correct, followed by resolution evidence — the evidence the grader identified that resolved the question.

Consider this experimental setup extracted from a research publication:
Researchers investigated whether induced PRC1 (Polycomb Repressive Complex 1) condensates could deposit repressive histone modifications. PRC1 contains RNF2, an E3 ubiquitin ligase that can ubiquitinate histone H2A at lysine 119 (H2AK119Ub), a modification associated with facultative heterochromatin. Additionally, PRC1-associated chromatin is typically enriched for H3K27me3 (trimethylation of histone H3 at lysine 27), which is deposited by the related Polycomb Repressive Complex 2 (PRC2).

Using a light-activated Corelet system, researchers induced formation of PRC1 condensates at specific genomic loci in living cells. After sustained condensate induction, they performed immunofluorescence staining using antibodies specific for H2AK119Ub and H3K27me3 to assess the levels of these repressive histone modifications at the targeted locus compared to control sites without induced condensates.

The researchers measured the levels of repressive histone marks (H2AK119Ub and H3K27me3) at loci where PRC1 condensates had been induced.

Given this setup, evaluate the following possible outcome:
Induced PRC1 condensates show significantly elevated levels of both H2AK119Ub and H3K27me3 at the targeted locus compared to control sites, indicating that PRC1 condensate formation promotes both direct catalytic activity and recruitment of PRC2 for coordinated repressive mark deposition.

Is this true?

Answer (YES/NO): NO